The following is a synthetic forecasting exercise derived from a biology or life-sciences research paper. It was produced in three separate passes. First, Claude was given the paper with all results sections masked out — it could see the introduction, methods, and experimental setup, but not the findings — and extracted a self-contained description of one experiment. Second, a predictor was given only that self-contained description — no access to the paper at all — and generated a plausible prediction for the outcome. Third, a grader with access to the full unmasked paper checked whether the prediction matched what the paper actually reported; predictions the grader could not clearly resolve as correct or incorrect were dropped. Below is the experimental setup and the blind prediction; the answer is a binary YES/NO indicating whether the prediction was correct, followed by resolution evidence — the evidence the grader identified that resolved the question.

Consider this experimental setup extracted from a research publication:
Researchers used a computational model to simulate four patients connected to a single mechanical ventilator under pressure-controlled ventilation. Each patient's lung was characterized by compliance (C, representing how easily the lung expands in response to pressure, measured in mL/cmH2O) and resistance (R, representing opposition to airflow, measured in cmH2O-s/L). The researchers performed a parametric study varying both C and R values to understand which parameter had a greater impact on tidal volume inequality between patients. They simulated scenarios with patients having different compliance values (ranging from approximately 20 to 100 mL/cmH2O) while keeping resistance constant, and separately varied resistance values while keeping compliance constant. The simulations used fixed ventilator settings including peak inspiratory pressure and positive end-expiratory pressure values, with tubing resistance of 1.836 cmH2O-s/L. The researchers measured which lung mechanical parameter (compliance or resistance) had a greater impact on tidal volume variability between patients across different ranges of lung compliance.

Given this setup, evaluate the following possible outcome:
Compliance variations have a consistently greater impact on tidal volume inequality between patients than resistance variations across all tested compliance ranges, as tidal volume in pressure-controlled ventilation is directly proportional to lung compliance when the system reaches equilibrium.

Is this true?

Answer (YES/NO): NO